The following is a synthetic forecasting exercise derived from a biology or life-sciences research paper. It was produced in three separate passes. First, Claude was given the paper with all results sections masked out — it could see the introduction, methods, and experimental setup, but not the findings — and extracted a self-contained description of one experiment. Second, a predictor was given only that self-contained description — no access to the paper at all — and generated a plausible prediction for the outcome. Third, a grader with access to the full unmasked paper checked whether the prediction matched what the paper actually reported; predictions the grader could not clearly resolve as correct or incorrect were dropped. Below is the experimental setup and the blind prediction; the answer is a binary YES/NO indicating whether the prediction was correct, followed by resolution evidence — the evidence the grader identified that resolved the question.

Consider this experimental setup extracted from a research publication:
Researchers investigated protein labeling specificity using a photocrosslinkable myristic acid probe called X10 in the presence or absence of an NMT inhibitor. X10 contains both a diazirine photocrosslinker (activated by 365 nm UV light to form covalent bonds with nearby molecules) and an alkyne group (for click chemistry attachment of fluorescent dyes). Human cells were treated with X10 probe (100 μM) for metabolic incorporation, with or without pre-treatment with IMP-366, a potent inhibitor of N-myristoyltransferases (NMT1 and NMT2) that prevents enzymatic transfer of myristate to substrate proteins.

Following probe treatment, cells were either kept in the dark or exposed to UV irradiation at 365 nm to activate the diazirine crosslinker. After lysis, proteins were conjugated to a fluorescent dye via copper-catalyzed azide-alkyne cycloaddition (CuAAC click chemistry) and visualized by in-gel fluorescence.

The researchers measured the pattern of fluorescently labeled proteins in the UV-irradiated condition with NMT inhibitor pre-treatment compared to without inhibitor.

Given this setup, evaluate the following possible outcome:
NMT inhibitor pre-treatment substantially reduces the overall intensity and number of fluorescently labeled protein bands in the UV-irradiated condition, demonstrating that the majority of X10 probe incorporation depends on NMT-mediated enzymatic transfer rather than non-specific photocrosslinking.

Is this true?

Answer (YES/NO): NO